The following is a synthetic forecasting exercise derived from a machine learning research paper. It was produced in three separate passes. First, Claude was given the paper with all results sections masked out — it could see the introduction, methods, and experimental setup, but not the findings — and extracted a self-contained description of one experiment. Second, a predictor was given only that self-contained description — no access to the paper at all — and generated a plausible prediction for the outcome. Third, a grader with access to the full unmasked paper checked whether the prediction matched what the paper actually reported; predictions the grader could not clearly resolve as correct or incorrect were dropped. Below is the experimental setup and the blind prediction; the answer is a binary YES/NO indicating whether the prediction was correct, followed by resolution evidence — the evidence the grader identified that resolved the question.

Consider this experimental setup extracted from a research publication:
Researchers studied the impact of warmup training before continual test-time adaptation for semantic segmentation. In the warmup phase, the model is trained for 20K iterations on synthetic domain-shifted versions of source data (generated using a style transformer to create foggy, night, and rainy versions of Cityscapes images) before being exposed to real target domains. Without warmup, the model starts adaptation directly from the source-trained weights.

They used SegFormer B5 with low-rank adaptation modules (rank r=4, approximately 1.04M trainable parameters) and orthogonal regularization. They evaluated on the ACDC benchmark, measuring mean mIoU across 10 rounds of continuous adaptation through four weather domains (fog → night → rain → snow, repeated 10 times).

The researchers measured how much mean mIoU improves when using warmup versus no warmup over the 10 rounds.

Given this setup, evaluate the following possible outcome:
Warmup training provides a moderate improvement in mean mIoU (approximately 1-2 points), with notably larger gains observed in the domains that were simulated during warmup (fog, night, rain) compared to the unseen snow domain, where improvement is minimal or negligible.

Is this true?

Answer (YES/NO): NO